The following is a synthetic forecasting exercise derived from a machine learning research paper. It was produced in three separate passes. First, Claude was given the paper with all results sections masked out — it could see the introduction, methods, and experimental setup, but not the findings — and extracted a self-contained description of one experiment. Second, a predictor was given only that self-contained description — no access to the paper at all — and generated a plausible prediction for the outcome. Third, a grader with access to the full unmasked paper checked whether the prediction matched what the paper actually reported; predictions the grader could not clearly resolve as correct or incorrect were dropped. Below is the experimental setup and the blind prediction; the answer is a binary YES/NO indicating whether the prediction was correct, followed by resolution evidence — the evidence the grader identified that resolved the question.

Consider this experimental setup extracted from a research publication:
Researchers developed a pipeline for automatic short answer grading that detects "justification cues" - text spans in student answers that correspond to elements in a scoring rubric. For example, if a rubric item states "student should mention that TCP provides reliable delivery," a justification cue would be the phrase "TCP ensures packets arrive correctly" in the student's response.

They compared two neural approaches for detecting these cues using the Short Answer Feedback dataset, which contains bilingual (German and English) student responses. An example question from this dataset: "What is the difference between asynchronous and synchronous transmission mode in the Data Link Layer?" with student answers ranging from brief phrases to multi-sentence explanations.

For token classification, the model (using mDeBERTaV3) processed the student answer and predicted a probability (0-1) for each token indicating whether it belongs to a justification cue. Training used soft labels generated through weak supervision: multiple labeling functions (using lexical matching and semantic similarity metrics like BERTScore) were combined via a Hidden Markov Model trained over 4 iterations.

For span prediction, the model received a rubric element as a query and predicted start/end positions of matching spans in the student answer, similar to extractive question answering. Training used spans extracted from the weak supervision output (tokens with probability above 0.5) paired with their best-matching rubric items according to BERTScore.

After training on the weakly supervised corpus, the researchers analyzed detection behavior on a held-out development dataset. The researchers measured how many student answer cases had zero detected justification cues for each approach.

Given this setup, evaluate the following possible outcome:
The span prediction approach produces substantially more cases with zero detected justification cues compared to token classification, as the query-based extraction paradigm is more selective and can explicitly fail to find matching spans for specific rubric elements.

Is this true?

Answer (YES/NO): NO